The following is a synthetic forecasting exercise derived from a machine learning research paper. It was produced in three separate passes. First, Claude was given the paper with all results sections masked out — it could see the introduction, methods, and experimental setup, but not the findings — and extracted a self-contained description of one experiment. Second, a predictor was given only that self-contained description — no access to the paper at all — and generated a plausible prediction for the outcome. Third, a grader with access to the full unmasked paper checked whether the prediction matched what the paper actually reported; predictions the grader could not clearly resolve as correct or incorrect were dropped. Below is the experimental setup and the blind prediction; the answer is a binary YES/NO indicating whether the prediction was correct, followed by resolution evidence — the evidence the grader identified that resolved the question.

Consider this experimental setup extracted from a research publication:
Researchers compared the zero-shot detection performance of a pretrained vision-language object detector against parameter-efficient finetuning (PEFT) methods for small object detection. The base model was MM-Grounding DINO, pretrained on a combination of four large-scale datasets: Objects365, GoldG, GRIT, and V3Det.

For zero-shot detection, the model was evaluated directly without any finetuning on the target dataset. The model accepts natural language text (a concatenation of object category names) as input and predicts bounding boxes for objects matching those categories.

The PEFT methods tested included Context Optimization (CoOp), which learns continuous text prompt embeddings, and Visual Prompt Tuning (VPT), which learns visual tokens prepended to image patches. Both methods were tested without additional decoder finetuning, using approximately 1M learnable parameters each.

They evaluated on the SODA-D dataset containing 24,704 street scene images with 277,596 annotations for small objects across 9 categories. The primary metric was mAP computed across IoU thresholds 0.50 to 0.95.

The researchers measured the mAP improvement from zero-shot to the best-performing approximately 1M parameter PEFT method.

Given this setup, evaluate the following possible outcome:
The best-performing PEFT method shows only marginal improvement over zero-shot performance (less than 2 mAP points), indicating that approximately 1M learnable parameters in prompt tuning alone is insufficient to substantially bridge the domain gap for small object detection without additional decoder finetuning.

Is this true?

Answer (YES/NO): NO